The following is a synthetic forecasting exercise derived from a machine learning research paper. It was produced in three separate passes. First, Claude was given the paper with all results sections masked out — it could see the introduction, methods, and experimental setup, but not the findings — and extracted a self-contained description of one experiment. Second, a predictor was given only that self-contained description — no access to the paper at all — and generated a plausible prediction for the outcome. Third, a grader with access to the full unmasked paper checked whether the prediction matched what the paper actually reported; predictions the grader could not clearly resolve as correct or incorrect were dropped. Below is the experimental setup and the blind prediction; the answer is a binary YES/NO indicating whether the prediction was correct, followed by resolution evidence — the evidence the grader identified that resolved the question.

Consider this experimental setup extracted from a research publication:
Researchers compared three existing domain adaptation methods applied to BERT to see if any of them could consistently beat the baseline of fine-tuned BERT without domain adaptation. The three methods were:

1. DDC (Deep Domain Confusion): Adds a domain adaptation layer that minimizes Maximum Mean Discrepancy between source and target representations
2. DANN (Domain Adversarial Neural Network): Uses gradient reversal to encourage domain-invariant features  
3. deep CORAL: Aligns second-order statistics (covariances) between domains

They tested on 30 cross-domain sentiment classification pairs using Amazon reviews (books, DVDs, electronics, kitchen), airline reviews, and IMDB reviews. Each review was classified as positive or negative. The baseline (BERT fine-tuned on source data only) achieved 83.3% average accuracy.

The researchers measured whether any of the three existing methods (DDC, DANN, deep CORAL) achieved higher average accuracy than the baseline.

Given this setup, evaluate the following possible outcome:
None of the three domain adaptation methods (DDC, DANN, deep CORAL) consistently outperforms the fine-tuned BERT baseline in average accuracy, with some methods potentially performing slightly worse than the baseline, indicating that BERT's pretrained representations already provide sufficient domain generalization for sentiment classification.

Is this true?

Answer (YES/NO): NO